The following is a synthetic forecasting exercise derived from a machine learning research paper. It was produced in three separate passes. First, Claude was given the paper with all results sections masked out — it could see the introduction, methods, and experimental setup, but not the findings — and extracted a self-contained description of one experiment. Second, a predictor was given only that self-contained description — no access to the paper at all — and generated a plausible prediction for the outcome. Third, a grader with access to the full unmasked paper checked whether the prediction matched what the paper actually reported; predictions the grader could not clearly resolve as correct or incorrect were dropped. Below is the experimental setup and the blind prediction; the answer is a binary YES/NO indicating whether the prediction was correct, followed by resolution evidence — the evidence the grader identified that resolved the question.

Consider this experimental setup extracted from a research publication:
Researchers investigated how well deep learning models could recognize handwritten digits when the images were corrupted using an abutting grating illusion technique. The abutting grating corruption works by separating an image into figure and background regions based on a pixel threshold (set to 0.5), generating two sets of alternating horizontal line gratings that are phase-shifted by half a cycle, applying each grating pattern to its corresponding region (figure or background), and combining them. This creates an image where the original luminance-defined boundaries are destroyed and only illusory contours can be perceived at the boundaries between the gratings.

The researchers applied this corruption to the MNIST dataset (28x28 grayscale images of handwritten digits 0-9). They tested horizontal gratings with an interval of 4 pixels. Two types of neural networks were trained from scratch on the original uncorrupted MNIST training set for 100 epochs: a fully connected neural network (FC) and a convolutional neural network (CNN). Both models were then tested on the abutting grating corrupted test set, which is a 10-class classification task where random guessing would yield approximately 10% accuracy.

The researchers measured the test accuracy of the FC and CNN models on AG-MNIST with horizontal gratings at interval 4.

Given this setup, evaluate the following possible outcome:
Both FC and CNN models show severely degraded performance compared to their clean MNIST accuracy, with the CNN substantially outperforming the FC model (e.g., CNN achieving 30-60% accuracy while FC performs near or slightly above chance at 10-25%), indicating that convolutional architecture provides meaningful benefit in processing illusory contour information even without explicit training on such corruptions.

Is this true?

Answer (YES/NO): NO